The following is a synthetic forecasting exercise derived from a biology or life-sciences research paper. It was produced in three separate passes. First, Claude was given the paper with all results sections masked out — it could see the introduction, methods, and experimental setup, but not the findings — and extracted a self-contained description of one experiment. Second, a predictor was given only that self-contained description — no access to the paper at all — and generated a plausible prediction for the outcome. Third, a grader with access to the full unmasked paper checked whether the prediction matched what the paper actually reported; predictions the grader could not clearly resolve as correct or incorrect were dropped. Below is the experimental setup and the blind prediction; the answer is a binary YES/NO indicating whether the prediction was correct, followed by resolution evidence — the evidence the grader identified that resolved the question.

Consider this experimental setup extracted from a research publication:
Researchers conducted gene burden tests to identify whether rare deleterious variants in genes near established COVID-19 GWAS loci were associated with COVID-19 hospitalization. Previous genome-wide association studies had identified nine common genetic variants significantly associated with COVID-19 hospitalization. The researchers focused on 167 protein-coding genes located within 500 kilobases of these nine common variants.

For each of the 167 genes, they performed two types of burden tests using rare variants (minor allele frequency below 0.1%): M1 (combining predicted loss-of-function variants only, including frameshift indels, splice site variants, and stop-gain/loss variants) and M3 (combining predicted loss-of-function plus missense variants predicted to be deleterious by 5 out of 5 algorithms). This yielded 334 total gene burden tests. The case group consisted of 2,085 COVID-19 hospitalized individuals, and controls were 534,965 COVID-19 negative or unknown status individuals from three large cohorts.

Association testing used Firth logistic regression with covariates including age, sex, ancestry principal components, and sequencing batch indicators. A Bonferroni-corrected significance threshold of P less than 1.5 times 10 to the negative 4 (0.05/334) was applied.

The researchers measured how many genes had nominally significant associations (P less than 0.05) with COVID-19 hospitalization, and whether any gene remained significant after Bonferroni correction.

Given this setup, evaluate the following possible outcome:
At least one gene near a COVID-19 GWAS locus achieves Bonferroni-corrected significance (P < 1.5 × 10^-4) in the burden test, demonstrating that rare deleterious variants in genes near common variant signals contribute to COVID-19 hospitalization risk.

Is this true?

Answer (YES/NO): NO